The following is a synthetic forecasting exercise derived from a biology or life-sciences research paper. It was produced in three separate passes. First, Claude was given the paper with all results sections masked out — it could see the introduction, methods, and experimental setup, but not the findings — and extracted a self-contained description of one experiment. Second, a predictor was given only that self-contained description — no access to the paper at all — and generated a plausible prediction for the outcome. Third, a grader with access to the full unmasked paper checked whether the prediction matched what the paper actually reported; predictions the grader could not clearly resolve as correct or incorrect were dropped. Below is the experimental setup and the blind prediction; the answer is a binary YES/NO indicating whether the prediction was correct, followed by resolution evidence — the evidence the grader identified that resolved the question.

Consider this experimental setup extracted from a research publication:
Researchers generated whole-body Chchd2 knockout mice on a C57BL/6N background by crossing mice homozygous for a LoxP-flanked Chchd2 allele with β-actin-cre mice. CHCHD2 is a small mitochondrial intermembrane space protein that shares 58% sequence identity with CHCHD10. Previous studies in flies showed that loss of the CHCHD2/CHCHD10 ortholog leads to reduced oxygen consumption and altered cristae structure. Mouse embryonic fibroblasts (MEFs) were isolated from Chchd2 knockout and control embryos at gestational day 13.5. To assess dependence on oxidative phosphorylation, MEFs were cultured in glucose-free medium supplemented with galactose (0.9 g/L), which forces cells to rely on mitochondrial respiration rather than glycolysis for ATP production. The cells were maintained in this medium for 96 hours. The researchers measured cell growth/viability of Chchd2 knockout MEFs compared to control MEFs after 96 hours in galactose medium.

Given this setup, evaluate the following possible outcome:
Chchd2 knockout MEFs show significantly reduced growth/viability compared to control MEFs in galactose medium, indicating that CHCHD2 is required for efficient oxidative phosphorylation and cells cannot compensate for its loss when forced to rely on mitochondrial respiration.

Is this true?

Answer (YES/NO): YES